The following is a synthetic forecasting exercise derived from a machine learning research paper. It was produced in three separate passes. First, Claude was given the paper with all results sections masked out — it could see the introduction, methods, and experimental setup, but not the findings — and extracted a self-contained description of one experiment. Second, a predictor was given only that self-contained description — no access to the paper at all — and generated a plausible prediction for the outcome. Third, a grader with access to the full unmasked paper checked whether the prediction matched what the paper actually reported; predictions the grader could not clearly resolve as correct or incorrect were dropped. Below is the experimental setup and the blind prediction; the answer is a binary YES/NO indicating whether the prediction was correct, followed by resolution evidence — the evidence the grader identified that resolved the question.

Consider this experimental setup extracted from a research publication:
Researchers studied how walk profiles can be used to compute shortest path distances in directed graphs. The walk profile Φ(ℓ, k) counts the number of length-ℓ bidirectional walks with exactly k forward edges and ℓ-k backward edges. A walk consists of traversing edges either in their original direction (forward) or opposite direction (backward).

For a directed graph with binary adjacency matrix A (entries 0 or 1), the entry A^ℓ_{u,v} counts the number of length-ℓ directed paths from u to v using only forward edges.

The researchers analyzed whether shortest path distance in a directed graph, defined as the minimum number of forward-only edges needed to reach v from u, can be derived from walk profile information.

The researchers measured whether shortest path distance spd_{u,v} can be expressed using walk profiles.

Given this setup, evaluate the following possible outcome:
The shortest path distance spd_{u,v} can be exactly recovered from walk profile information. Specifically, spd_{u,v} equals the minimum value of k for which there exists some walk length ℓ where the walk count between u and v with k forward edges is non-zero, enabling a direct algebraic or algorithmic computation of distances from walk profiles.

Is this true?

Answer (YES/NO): NO